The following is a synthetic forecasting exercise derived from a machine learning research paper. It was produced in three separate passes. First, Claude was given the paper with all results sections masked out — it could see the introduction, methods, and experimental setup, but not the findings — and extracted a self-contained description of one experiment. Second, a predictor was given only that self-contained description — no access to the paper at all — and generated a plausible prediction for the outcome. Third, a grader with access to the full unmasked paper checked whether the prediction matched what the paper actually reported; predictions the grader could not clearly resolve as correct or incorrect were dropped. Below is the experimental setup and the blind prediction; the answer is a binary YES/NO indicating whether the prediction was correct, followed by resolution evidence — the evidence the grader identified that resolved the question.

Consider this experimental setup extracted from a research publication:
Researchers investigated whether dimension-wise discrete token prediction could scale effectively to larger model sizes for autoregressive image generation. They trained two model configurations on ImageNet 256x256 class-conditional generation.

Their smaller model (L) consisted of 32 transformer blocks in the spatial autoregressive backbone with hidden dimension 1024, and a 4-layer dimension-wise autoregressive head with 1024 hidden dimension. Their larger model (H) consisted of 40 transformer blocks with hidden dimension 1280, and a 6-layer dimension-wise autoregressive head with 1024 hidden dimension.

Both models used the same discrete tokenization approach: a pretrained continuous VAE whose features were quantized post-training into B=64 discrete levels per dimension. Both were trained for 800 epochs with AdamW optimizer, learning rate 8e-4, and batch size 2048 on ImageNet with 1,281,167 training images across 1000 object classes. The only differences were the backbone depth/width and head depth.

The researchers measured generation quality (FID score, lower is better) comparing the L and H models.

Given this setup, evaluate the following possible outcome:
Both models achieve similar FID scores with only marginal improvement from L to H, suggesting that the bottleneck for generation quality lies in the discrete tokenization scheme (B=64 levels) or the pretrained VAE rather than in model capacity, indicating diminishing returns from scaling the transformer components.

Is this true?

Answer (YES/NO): NO